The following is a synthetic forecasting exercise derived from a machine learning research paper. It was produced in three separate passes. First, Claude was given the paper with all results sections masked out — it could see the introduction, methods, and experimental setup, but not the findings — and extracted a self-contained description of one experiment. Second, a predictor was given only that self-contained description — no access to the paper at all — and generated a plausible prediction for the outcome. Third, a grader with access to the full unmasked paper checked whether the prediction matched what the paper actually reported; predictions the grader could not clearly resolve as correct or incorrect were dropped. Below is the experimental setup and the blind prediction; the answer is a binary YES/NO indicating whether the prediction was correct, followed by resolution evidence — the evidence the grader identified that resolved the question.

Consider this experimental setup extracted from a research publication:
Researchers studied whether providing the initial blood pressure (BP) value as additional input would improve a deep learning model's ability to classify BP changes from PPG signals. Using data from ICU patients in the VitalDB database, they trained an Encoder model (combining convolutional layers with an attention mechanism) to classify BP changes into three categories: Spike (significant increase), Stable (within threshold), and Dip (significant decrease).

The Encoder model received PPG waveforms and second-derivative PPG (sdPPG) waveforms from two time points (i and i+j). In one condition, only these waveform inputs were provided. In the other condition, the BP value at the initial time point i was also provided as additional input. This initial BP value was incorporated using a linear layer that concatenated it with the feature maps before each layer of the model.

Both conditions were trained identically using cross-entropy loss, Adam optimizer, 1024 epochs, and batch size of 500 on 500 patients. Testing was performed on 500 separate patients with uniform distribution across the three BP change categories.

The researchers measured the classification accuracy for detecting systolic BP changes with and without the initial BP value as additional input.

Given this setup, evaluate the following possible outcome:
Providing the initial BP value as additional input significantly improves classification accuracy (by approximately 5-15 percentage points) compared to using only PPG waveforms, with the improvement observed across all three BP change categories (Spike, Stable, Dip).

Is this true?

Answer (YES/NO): NO